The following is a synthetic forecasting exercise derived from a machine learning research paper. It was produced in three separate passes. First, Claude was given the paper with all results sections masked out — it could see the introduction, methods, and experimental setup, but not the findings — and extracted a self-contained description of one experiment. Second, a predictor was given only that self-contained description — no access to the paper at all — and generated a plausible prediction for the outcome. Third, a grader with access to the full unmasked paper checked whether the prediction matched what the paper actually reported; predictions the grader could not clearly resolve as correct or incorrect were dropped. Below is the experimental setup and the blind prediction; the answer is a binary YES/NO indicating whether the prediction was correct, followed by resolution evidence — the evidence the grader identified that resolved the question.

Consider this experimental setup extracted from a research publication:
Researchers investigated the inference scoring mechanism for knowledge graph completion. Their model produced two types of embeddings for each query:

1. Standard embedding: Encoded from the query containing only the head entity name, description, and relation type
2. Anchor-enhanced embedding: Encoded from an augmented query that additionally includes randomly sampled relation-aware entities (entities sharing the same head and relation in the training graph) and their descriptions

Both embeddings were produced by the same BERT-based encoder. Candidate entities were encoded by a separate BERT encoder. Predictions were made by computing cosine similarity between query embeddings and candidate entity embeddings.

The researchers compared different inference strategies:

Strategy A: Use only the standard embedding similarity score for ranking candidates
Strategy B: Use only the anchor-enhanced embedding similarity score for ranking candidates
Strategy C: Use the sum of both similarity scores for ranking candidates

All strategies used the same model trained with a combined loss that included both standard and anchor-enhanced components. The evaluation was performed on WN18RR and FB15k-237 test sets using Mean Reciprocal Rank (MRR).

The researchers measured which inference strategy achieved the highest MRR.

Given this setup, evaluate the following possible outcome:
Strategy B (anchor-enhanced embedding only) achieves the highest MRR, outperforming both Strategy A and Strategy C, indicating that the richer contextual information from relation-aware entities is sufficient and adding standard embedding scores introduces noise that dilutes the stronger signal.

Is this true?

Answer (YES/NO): NO